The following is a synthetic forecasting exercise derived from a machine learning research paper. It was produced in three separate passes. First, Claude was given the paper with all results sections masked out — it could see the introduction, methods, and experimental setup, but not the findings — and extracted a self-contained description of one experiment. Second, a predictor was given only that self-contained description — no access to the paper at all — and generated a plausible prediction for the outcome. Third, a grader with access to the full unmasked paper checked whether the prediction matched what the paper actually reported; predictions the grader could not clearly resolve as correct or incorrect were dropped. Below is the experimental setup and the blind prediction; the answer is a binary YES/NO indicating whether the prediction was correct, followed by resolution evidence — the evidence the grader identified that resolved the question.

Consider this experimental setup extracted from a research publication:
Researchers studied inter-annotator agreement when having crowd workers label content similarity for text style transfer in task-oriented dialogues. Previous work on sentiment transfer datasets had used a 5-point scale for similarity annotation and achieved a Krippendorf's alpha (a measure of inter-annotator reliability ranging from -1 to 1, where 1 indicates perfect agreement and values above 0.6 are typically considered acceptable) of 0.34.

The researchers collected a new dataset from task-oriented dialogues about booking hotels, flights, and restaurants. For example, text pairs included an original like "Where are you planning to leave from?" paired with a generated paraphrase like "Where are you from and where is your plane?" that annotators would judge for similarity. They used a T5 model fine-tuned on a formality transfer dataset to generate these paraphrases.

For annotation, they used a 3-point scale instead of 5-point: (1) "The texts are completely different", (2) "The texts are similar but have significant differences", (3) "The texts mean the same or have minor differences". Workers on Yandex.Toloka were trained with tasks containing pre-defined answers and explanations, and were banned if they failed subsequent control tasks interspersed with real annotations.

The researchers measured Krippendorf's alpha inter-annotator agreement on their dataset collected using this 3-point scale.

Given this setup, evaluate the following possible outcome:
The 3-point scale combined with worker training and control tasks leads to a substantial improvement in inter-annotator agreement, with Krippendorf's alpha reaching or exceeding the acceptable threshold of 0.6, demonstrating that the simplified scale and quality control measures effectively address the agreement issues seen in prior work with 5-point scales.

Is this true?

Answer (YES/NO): YES